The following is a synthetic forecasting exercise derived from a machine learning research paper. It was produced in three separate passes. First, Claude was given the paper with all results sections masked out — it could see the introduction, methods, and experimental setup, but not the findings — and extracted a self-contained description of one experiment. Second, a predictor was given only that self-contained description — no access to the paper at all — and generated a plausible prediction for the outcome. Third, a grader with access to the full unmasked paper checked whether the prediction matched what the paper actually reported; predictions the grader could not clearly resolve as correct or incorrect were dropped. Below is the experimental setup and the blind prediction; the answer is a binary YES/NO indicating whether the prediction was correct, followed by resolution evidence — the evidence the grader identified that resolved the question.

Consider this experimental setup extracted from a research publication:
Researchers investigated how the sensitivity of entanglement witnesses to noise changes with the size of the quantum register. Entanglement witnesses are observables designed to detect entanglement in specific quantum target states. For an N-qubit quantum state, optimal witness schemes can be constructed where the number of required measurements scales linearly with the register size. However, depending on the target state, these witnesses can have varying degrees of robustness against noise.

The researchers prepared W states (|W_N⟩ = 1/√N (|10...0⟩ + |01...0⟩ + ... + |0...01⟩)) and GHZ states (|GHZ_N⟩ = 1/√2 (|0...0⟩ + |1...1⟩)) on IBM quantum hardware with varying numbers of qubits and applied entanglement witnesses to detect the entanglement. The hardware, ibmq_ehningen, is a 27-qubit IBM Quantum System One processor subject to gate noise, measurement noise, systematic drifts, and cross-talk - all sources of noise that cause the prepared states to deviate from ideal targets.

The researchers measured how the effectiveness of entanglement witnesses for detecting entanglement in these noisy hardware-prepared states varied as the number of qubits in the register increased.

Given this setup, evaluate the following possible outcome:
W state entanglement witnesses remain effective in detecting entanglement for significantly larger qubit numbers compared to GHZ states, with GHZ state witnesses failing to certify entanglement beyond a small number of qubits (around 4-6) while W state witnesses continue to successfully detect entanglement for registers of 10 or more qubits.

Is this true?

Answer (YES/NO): NO